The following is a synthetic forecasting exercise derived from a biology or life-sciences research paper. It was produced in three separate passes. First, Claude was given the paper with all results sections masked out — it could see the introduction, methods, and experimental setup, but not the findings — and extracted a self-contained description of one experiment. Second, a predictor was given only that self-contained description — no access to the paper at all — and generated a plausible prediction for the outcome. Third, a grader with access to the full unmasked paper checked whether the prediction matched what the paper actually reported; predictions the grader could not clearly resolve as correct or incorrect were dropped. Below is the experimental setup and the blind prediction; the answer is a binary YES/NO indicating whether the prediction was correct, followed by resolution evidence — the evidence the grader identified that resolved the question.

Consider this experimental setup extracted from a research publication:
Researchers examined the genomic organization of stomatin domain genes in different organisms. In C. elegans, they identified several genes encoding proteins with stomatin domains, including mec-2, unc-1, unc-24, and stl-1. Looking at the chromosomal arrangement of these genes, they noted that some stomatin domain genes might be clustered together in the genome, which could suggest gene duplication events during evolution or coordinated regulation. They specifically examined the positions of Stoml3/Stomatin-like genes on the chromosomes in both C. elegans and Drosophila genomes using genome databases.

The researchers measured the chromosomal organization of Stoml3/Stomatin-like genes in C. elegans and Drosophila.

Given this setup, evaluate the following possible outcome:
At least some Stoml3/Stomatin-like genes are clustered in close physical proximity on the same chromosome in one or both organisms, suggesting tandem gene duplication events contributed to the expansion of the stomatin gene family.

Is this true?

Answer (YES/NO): YES